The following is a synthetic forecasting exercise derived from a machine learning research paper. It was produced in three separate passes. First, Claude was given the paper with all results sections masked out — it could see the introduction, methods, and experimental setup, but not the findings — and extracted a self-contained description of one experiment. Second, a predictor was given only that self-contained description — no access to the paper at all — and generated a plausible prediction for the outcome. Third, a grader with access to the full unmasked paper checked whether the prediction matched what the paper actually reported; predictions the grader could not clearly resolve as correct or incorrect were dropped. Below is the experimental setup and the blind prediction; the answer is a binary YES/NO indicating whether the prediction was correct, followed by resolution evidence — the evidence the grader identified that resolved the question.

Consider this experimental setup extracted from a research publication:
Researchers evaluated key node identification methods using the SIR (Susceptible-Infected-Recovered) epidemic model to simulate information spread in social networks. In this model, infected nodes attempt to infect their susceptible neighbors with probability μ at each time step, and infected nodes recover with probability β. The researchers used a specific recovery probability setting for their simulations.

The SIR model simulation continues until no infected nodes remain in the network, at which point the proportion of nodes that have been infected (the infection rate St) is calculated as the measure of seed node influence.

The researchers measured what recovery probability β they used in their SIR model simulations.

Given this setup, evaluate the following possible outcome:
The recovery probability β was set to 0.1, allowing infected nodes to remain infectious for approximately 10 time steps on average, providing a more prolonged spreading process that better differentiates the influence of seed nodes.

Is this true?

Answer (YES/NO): NO